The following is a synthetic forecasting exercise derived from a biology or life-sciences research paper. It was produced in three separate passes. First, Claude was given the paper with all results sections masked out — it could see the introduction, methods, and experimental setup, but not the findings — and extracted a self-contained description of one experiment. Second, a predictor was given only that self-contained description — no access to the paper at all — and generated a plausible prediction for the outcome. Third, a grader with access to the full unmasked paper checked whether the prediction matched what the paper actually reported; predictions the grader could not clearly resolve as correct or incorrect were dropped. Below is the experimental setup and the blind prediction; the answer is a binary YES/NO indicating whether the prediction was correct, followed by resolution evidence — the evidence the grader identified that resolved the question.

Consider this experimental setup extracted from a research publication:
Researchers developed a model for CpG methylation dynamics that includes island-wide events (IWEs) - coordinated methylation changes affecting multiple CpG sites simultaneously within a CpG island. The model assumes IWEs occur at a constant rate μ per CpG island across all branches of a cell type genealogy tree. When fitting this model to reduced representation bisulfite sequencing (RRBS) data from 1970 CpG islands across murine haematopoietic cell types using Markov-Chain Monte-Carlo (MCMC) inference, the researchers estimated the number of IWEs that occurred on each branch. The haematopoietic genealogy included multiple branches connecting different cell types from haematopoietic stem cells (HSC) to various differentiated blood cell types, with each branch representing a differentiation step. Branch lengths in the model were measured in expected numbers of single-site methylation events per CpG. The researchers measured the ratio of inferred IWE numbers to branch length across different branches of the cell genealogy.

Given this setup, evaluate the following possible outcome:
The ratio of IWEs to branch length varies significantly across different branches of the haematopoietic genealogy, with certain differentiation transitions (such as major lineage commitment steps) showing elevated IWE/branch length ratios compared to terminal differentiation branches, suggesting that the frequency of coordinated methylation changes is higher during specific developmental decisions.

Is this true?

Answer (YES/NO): NO